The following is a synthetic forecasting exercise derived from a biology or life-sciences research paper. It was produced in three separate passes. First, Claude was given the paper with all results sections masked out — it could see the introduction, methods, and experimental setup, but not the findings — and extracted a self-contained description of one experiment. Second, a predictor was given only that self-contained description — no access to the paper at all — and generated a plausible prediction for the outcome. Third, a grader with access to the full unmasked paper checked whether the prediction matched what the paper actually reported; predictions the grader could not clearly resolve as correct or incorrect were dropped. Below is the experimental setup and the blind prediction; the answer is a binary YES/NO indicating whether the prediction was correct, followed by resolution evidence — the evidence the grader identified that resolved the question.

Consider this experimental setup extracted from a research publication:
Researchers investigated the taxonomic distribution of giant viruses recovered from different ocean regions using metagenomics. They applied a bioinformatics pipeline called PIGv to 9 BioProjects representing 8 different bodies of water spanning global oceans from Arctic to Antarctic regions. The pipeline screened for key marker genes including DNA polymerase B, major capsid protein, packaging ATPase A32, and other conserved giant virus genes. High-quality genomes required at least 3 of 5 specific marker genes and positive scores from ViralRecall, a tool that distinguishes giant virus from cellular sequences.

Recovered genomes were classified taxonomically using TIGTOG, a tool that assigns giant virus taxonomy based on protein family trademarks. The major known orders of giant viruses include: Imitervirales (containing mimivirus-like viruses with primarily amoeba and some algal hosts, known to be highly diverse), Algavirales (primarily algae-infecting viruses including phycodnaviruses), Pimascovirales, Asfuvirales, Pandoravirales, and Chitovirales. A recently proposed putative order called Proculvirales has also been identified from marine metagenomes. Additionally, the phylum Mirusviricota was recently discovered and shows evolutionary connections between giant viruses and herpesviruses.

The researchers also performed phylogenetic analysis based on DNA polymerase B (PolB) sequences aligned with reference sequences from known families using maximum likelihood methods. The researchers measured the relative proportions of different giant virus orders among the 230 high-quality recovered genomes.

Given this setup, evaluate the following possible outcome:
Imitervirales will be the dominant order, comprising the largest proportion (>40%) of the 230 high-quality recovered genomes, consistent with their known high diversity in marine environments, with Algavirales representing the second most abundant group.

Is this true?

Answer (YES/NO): NO